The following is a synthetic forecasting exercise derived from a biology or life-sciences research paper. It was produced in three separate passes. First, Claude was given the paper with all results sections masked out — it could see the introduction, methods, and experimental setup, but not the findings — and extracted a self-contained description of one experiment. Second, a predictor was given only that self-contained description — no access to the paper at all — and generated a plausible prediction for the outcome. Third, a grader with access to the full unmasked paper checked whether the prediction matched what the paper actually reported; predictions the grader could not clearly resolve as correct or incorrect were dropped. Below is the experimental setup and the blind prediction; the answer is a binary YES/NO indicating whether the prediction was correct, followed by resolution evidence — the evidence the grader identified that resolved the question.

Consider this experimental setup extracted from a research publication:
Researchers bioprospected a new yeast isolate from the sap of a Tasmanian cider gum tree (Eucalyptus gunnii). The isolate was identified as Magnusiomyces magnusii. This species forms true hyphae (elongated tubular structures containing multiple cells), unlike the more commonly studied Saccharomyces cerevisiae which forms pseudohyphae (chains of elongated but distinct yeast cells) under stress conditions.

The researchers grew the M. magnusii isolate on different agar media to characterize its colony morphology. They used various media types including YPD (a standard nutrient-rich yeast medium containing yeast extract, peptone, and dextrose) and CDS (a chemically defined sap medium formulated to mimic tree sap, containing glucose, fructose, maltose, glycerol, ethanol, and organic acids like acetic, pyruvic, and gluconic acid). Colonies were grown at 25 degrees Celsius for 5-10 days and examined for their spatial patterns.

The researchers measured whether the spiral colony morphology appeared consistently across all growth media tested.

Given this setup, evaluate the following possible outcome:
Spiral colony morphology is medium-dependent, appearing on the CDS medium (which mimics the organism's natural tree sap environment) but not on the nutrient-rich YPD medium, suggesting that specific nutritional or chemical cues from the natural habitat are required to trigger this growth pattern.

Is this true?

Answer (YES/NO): NO